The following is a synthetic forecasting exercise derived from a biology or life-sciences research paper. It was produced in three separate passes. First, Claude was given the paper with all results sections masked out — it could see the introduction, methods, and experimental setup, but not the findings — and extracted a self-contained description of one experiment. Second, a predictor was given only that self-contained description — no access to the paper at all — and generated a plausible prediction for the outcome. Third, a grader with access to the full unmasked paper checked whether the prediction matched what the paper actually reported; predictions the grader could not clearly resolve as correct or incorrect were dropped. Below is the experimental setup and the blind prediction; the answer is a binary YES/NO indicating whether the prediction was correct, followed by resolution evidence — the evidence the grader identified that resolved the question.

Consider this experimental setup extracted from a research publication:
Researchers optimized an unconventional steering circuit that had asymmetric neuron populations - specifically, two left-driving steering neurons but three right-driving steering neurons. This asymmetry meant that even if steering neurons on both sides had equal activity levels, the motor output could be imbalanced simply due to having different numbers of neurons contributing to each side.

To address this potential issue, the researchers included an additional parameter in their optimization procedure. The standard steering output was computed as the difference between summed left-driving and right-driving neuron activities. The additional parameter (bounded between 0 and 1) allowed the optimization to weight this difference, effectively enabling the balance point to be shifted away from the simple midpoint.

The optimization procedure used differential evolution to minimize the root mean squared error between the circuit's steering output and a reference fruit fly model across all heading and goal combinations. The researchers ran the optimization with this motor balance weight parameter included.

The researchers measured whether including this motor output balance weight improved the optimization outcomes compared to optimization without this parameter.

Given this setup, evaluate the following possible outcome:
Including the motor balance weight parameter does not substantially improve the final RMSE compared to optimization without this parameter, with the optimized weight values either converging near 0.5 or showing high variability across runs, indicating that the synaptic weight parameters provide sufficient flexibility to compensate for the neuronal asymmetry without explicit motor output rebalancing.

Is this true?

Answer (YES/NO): NO